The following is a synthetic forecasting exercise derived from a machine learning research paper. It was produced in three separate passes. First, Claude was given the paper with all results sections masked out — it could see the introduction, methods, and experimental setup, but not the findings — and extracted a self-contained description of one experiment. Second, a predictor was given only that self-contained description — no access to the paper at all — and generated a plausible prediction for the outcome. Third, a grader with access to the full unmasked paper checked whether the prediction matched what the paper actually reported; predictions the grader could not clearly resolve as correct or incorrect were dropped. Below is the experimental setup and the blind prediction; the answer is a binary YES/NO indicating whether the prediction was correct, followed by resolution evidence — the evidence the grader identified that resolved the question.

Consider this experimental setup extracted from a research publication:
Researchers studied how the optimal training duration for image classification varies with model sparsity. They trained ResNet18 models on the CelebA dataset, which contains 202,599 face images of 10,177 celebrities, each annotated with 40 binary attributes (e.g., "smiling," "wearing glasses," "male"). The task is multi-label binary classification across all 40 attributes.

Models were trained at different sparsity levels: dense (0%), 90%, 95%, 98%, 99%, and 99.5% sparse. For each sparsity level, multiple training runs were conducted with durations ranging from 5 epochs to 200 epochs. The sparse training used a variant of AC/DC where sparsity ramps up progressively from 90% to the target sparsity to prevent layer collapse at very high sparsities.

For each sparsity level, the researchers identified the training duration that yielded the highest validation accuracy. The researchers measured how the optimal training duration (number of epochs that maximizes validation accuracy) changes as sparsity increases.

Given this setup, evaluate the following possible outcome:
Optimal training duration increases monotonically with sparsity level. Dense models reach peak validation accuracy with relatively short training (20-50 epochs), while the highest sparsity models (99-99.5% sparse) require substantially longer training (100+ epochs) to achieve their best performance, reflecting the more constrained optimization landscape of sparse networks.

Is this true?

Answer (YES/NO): YES